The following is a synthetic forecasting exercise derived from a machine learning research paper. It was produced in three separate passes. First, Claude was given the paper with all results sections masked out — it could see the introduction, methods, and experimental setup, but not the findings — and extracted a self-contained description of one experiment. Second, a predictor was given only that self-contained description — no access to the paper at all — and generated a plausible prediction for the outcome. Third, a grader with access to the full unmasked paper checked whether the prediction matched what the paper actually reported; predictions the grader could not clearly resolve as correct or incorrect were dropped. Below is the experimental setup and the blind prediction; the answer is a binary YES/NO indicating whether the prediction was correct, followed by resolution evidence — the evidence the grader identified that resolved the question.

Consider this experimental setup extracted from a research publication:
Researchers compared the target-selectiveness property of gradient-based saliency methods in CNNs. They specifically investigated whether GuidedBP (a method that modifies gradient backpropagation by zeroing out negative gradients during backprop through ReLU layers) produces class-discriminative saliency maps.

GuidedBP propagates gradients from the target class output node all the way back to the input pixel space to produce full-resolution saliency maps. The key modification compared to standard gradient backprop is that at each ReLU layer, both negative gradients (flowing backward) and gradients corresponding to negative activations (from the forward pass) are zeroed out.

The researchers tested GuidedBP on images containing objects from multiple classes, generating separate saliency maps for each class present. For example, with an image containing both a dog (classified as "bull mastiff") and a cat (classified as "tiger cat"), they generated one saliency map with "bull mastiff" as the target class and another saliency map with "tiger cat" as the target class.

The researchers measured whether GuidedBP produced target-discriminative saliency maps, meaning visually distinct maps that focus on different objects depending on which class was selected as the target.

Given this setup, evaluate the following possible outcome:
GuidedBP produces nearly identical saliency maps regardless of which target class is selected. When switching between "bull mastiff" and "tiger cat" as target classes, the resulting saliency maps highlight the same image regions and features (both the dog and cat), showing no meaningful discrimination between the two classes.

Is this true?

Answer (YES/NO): YES